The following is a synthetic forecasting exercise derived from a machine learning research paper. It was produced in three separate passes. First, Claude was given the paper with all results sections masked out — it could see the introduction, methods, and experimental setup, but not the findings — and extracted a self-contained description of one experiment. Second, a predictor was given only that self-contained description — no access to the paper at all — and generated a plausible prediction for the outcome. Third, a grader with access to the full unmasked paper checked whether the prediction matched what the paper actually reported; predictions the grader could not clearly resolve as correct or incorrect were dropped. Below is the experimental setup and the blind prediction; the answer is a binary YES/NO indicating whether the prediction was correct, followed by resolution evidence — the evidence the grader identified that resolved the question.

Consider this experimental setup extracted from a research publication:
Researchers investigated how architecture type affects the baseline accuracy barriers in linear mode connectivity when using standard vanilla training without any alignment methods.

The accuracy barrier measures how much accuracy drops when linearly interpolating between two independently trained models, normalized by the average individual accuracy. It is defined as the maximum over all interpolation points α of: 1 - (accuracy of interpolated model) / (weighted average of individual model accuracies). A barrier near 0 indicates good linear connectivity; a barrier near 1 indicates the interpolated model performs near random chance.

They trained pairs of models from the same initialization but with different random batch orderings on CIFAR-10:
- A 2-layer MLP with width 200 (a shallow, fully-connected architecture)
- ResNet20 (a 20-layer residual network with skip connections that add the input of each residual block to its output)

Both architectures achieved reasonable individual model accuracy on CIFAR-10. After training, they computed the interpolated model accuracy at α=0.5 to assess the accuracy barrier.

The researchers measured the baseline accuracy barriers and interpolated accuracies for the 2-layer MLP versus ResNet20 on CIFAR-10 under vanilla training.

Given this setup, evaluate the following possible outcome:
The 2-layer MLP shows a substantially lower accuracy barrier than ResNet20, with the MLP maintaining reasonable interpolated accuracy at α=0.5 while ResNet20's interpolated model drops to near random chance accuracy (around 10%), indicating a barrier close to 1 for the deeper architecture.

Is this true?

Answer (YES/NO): NO